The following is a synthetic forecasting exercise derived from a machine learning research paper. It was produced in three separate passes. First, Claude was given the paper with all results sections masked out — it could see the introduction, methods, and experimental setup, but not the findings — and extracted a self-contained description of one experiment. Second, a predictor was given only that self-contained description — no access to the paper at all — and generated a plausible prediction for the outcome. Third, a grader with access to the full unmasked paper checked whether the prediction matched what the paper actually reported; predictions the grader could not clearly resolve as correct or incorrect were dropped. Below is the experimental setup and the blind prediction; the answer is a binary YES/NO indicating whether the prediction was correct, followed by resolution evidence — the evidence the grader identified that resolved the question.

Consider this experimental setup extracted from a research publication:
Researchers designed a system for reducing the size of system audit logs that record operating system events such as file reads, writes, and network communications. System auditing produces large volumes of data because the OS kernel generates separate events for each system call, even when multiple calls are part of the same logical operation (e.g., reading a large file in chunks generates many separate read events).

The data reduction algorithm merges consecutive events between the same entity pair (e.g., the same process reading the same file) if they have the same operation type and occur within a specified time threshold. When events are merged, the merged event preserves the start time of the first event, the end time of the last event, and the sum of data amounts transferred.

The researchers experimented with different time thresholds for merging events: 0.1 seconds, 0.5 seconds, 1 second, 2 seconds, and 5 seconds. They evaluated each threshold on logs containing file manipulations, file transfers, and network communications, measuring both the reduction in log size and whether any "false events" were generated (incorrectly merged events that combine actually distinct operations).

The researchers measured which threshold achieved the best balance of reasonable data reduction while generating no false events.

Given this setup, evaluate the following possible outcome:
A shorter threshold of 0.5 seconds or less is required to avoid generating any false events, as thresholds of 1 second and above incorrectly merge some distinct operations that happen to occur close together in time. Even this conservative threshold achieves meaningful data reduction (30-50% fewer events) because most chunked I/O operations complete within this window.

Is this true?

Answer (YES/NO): NO